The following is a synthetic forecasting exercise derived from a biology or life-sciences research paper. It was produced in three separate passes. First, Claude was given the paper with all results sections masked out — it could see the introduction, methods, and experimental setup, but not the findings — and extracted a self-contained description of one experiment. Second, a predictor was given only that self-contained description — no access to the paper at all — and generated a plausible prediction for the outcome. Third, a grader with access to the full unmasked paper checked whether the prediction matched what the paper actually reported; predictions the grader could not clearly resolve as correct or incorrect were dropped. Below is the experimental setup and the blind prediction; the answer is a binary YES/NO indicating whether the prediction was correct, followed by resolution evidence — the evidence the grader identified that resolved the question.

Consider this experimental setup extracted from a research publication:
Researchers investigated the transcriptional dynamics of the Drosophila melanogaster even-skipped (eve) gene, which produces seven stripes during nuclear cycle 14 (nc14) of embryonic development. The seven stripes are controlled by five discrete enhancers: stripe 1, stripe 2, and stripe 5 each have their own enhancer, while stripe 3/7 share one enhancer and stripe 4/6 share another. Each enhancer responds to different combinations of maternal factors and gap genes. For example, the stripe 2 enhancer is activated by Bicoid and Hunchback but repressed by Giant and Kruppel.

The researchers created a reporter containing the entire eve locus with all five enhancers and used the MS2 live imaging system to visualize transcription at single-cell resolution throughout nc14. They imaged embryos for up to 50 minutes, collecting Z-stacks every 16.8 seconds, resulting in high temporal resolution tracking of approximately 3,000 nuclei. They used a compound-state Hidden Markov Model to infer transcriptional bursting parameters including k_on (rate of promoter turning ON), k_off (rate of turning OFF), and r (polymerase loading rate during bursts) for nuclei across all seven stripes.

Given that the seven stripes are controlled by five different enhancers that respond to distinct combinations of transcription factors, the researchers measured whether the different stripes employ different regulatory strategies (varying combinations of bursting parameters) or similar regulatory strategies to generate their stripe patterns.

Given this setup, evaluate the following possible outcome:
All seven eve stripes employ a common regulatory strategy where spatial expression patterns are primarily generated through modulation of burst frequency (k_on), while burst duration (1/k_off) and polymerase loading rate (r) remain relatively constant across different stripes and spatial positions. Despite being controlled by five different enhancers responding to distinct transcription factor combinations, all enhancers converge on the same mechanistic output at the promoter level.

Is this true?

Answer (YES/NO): NO